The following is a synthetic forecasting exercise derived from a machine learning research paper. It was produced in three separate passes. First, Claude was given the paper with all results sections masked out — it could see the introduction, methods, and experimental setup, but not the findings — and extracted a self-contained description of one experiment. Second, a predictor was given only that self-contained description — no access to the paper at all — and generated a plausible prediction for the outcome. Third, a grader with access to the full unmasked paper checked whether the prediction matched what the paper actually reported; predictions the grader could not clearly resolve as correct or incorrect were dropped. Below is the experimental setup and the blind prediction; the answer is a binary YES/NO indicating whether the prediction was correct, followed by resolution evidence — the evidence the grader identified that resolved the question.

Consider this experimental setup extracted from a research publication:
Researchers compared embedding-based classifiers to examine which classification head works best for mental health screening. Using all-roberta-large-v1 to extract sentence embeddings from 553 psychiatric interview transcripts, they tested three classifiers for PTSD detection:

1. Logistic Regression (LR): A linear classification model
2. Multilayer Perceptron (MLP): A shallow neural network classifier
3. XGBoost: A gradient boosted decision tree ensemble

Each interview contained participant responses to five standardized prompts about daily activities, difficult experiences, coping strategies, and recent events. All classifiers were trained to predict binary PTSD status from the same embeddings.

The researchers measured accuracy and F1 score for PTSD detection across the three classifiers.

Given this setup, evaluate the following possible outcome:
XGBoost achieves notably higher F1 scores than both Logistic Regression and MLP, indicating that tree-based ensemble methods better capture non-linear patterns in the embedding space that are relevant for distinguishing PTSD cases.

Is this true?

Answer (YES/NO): YES